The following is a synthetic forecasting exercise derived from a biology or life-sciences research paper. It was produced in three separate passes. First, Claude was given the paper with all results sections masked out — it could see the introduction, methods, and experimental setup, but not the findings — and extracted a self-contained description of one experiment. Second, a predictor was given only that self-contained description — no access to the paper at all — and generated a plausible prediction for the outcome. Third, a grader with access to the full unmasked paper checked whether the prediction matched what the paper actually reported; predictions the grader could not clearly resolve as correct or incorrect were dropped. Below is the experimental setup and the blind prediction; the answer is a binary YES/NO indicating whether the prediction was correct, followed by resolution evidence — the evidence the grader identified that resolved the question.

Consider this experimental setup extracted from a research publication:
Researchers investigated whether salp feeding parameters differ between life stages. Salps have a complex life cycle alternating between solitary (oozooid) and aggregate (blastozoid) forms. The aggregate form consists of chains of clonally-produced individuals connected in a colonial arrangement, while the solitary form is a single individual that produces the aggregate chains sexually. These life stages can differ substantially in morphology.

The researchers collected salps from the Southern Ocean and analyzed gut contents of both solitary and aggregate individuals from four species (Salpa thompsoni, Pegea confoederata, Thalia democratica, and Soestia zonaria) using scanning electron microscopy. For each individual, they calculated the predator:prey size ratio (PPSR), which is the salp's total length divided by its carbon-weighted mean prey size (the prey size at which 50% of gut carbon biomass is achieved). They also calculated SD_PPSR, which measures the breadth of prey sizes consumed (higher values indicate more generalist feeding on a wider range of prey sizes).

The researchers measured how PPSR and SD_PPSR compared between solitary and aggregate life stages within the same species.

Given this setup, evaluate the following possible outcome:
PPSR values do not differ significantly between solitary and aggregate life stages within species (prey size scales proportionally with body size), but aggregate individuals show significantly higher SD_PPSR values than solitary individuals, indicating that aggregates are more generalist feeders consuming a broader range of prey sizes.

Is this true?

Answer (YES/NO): NO